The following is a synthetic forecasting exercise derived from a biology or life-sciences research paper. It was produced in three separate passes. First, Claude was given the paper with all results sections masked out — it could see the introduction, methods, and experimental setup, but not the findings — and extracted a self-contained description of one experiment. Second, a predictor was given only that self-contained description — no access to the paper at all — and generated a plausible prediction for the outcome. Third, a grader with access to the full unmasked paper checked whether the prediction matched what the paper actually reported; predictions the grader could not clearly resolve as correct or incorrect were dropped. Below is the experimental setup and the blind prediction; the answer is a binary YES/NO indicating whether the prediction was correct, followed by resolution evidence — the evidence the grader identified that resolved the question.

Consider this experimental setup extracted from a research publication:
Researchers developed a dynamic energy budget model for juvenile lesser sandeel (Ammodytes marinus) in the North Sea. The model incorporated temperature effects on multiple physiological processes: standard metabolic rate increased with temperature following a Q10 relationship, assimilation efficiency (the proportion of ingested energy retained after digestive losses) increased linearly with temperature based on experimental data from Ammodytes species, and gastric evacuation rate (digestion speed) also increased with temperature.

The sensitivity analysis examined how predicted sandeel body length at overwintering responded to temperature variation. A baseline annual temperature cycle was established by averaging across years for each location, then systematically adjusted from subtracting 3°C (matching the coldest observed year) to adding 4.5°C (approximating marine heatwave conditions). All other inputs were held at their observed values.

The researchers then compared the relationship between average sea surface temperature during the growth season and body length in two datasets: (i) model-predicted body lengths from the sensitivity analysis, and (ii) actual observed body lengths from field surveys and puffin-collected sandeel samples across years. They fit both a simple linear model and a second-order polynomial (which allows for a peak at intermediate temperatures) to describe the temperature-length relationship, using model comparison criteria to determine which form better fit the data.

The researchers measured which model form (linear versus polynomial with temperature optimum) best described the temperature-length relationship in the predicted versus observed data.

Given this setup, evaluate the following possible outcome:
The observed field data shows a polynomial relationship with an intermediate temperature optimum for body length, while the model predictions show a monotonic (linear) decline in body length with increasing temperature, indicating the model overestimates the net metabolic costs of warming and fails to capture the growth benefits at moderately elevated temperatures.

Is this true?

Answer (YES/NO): NO